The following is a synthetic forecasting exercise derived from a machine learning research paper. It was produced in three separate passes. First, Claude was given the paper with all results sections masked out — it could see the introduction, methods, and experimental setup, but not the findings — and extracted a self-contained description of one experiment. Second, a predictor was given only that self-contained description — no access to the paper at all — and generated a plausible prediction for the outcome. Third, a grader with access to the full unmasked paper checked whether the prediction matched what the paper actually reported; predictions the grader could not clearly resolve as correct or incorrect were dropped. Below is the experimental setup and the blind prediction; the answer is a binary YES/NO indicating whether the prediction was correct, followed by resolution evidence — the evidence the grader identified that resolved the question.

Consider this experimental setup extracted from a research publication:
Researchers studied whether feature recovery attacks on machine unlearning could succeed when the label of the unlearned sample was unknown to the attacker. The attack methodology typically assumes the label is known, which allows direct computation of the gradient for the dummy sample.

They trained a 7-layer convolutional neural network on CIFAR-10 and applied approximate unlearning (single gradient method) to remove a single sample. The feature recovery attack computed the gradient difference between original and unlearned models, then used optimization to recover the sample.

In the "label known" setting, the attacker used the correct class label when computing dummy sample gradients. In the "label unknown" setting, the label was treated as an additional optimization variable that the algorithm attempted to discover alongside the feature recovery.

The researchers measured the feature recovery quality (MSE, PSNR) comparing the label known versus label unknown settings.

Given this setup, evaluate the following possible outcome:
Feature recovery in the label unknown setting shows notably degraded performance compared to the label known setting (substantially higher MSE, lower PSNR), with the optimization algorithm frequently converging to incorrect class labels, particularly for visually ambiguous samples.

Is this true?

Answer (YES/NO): NO